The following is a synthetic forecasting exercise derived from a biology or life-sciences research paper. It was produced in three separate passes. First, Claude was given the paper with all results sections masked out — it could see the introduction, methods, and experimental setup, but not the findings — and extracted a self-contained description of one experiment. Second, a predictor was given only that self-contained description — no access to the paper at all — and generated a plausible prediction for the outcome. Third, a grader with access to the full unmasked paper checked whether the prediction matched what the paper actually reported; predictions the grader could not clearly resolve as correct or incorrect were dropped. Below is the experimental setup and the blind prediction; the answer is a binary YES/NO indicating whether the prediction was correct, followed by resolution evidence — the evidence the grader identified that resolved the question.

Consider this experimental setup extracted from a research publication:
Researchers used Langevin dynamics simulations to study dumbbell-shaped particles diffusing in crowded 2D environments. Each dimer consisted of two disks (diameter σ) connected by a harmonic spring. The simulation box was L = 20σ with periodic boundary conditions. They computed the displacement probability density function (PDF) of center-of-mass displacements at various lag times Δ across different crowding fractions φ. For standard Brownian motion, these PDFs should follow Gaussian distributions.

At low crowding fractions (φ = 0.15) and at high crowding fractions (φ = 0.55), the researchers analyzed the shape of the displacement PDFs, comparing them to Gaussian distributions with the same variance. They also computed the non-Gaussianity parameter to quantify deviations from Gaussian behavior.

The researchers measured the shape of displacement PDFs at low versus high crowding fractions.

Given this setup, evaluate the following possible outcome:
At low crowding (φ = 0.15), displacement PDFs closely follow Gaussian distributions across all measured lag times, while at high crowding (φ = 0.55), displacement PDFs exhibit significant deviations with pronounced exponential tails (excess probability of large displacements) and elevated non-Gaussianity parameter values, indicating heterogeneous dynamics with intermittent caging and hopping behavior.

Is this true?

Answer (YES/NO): NO